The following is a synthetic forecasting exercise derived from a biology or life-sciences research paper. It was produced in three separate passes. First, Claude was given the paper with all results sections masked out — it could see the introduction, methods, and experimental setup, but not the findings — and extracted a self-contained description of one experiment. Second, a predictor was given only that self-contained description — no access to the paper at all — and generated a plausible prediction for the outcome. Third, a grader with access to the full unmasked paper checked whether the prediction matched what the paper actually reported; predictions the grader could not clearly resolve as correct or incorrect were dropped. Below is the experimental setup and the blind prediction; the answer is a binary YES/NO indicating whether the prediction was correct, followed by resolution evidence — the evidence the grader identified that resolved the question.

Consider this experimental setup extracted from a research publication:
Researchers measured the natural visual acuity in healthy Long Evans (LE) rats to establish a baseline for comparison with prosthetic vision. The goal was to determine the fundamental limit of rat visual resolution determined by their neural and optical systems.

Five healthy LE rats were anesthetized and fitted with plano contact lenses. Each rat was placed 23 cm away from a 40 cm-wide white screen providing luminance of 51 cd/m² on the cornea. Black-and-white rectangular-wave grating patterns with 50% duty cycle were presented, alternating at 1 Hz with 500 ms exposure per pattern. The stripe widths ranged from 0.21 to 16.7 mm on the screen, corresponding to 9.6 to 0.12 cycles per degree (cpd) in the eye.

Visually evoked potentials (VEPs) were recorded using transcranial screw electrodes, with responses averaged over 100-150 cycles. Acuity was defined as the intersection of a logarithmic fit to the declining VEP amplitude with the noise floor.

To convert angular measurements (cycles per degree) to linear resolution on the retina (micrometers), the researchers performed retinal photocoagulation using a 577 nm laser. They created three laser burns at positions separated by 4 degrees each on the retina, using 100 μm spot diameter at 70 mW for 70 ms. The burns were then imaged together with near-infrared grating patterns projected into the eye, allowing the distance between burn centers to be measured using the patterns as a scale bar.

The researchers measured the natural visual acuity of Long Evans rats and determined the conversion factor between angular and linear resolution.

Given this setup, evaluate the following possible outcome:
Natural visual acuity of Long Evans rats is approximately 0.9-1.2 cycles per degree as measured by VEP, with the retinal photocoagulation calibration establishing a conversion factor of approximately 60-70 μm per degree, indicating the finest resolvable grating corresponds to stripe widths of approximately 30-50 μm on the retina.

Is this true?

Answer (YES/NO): NO